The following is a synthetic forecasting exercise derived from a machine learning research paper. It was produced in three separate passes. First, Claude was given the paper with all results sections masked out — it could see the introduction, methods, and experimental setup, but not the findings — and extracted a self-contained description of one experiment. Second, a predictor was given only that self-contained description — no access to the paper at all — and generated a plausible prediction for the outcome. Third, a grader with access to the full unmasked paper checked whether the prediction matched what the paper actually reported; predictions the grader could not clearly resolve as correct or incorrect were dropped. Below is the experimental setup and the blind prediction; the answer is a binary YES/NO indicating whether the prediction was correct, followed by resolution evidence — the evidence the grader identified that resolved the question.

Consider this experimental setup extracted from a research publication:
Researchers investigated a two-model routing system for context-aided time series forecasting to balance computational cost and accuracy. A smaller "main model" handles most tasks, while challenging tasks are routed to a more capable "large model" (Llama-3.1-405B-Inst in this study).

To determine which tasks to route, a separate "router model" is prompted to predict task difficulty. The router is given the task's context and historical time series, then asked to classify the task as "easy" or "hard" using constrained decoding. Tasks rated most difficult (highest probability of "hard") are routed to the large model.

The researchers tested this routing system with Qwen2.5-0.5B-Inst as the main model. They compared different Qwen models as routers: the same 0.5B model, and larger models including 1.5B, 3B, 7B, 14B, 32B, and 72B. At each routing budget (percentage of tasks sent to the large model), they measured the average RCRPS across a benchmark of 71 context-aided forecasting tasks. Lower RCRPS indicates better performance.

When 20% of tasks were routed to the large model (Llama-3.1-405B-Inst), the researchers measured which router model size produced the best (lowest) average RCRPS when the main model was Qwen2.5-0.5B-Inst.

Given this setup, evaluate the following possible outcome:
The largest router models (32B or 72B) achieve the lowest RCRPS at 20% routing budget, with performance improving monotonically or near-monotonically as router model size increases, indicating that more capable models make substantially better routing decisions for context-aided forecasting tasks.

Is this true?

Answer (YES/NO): NO